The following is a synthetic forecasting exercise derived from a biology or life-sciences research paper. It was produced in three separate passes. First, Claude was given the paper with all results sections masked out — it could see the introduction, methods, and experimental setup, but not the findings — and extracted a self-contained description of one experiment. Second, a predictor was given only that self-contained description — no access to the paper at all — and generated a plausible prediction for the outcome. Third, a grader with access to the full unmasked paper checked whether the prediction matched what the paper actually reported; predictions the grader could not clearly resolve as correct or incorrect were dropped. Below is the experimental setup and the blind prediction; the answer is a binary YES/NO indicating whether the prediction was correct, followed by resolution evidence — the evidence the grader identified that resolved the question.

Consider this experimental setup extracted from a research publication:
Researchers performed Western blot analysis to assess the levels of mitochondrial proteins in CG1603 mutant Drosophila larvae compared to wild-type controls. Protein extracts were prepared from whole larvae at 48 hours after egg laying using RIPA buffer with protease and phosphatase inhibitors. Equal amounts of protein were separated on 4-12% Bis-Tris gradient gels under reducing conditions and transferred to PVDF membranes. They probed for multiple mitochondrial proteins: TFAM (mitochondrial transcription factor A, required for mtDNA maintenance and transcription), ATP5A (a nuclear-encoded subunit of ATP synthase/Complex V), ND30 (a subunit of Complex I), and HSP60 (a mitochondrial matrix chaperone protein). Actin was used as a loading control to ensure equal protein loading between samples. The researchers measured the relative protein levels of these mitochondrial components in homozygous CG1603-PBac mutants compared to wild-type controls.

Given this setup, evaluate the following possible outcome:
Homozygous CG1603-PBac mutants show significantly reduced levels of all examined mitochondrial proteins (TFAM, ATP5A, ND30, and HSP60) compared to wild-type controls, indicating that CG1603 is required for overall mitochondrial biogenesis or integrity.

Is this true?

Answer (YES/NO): YES